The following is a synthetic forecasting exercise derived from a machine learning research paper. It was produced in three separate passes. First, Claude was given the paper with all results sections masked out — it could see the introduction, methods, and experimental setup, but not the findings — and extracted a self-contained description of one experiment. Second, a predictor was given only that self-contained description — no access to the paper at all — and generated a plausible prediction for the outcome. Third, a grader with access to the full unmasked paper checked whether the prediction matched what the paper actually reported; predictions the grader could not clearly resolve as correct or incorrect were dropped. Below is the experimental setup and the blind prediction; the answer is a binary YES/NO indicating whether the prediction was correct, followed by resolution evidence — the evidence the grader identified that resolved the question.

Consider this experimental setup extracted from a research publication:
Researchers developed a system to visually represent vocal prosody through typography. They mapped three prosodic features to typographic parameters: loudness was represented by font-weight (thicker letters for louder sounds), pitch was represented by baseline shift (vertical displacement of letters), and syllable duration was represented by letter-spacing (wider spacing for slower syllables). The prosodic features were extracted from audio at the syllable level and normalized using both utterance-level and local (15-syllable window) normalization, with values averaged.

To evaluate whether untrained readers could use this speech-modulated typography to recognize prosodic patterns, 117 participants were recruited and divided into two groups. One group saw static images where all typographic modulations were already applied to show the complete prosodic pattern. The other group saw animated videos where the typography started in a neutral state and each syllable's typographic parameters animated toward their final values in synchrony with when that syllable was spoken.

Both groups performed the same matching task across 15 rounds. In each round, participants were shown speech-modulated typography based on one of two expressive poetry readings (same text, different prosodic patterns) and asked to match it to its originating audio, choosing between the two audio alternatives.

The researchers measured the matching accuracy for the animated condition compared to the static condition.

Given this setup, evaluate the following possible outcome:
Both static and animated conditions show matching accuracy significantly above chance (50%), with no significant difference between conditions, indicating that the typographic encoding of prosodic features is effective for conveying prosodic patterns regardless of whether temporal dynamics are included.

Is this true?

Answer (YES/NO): YES